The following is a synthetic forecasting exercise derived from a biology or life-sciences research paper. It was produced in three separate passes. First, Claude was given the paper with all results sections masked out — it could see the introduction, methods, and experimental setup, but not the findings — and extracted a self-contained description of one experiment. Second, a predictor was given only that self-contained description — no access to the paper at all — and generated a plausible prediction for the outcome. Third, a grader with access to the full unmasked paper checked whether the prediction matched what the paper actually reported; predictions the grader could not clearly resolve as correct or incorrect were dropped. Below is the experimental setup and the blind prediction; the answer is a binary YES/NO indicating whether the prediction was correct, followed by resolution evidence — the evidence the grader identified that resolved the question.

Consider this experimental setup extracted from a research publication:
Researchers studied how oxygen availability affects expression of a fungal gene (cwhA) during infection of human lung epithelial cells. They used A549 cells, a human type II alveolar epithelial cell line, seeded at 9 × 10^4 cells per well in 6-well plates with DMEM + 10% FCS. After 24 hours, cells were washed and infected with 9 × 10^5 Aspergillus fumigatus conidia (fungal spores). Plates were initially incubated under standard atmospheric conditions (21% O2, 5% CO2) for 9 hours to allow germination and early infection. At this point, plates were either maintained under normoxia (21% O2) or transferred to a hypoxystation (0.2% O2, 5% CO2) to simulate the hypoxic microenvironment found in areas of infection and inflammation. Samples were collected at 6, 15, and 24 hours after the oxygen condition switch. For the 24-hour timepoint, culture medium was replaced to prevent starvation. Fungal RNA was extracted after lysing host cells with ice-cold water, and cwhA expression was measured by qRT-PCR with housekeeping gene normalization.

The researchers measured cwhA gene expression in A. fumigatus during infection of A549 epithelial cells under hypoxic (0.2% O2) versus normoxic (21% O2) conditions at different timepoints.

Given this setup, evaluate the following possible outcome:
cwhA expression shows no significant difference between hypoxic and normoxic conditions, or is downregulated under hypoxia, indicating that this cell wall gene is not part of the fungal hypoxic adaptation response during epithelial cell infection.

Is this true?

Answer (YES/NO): YES